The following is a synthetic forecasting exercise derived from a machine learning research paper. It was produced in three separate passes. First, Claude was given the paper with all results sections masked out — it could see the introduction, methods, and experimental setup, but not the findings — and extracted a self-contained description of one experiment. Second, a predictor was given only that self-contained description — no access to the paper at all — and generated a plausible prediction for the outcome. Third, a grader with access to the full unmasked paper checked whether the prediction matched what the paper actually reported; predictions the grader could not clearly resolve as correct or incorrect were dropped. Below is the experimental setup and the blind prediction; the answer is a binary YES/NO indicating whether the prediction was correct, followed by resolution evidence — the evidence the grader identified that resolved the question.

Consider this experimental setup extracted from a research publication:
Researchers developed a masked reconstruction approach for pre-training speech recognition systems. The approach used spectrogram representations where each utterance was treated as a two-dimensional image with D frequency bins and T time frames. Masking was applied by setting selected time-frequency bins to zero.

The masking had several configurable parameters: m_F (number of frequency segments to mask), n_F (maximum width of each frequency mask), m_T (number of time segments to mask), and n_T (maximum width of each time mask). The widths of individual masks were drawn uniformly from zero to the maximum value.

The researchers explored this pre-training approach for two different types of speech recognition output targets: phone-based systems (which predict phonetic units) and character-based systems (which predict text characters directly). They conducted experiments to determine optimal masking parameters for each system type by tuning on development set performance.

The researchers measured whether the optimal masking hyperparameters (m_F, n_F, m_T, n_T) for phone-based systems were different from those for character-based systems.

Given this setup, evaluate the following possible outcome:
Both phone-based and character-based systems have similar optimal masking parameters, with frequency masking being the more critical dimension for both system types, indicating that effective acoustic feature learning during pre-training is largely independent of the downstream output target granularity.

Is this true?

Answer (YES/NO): NO